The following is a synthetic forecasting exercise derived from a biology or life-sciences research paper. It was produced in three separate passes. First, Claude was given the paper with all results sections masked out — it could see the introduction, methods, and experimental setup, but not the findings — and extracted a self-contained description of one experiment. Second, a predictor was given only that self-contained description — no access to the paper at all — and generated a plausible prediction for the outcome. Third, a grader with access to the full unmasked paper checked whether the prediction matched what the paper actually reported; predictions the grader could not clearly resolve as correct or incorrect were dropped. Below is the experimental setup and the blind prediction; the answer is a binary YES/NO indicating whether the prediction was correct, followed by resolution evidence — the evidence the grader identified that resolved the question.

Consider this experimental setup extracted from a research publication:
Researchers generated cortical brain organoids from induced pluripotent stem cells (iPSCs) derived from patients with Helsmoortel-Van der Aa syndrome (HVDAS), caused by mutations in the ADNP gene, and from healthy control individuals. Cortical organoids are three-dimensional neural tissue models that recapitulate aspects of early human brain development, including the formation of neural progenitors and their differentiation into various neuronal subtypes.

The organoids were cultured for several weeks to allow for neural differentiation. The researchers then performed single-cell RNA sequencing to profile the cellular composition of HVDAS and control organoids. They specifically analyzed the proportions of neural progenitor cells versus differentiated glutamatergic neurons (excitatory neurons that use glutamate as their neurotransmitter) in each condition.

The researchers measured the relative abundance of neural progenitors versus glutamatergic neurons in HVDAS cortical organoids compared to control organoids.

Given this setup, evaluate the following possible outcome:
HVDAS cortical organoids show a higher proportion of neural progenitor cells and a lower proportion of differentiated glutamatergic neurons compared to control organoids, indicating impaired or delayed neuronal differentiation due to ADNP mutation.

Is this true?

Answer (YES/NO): NO